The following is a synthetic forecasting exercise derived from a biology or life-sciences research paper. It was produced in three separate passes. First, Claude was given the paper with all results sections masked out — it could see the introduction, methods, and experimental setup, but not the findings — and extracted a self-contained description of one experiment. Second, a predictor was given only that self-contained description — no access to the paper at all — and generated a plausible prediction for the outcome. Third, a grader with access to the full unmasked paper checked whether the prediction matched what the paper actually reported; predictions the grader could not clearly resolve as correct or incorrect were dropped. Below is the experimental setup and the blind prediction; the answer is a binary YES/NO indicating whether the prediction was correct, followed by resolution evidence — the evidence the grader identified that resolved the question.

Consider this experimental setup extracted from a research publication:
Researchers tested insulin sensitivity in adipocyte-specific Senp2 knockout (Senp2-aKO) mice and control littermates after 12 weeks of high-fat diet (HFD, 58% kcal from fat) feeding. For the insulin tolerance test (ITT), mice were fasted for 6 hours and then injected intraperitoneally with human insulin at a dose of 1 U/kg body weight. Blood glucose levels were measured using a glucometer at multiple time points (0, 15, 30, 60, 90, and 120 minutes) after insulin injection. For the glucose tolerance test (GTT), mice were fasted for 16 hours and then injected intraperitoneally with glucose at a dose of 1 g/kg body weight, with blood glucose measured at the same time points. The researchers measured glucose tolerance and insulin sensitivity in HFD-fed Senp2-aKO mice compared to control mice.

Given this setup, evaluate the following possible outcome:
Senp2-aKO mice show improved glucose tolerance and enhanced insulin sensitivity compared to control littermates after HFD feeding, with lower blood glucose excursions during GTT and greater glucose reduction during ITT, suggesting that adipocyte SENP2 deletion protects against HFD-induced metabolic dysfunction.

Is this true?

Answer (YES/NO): YES